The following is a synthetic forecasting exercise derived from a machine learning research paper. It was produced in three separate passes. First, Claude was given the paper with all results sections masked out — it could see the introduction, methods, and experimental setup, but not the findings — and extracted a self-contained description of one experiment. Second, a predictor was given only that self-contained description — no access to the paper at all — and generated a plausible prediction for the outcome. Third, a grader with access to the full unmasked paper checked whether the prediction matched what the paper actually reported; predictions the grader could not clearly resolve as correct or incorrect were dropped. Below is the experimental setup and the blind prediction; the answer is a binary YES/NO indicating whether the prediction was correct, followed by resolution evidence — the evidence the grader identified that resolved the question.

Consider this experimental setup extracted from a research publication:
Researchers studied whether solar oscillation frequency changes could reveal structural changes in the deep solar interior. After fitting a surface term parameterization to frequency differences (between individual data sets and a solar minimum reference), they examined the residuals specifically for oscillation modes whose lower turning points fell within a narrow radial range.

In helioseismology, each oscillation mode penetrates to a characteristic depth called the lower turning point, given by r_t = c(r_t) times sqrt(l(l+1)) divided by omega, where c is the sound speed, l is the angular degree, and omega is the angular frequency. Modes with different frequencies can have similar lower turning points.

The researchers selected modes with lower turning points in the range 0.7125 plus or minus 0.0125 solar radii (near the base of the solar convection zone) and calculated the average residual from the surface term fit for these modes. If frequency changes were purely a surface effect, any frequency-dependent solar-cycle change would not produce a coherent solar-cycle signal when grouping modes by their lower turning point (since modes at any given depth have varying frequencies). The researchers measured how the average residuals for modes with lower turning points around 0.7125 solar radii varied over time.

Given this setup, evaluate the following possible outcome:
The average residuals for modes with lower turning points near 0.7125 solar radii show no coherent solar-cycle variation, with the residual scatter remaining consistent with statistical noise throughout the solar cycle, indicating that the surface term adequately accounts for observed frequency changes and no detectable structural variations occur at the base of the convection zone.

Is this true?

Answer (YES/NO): NO